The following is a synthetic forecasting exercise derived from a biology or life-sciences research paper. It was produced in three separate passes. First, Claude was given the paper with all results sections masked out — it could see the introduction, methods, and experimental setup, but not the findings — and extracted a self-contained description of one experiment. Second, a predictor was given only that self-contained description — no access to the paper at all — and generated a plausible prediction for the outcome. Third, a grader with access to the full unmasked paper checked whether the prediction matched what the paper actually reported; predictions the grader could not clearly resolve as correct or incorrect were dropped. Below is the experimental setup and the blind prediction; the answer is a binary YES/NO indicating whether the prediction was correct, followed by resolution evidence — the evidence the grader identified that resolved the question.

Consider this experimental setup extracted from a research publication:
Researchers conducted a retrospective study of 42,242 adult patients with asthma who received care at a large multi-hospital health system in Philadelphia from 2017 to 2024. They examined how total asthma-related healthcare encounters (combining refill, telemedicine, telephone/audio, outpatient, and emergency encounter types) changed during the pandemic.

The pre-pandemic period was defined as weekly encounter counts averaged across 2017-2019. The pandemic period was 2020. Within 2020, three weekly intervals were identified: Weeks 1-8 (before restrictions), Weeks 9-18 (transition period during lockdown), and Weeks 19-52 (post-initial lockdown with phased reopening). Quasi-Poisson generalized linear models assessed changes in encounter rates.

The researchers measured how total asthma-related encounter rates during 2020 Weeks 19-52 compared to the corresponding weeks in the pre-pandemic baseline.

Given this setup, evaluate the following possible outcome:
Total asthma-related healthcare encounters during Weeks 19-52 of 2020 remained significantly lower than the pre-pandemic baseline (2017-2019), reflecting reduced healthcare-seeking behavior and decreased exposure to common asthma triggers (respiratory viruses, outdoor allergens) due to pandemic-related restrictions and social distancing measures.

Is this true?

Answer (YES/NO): NO